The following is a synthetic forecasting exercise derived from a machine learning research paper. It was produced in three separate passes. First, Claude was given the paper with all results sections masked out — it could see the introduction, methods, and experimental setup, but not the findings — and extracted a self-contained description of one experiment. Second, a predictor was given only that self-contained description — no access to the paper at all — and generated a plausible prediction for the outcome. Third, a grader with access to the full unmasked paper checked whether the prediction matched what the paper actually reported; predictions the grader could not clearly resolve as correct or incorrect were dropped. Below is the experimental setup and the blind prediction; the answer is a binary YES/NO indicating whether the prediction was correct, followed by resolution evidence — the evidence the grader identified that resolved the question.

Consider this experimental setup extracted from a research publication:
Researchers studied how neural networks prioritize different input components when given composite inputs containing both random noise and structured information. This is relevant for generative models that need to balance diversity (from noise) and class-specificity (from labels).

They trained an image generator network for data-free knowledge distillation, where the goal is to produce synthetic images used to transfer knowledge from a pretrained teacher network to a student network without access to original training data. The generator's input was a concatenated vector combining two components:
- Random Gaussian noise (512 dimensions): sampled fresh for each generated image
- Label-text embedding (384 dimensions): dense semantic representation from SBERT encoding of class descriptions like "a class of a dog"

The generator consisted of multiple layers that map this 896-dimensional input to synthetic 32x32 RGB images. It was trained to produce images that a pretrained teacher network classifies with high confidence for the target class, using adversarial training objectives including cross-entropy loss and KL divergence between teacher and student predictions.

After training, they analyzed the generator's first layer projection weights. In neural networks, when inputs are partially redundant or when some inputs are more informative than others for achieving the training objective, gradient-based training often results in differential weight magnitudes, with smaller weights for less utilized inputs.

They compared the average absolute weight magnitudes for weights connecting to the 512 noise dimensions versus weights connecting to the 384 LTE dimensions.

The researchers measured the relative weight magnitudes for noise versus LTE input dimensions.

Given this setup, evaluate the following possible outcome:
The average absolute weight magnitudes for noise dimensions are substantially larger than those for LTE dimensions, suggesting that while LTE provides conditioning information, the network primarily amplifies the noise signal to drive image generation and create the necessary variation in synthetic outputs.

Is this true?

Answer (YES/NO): NO